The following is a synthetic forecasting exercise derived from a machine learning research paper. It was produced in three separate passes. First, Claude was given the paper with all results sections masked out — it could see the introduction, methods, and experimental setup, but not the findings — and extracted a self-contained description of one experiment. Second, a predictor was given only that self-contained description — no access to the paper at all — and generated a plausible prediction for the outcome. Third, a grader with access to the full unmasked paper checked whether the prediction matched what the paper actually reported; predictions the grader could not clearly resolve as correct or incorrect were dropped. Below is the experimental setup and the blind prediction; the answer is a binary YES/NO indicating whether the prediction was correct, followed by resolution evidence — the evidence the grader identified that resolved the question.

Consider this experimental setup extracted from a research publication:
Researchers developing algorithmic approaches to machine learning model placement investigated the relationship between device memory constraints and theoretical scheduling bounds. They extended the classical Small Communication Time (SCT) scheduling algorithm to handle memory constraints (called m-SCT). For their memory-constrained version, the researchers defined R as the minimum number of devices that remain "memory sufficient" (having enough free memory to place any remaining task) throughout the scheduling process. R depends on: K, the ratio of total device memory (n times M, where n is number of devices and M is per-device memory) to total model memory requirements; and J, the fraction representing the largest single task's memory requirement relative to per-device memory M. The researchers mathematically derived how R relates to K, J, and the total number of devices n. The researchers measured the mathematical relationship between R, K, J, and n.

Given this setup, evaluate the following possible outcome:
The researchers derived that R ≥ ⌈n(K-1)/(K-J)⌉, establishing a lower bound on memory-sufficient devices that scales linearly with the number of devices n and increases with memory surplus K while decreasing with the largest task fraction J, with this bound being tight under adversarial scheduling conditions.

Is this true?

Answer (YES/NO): NO